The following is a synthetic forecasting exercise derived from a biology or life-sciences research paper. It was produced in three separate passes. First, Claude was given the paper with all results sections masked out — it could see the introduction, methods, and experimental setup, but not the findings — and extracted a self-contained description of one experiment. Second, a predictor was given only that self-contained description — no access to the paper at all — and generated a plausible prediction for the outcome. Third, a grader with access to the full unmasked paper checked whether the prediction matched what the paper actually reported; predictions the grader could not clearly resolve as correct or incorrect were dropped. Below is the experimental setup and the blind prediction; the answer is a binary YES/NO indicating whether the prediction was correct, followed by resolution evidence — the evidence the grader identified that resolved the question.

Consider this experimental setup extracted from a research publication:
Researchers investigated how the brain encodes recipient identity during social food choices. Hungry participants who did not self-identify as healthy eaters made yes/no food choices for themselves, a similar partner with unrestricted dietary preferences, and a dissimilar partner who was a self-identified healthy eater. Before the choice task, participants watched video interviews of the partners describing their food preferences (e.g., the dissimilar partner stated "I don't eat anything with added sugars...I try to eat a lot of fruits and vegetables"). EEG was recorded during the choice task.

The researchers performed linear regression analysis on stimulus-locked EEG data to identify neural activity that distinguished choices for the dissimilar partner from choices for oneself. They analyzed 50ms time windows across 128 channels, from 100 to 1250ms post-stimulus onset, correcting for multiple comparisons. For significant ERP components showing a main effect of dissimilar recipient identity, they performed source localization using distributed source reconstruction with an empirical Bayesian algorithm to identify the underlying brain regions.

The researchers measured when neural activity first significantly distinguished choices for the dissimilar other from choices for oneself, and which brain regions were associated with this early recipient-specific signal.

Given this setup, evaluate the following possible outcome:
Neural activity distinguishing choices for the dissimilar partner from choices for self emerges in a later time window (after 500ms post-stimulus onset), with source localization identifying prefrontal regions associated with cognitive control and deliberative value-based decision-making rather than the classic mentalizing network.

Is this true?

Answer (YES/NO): NO